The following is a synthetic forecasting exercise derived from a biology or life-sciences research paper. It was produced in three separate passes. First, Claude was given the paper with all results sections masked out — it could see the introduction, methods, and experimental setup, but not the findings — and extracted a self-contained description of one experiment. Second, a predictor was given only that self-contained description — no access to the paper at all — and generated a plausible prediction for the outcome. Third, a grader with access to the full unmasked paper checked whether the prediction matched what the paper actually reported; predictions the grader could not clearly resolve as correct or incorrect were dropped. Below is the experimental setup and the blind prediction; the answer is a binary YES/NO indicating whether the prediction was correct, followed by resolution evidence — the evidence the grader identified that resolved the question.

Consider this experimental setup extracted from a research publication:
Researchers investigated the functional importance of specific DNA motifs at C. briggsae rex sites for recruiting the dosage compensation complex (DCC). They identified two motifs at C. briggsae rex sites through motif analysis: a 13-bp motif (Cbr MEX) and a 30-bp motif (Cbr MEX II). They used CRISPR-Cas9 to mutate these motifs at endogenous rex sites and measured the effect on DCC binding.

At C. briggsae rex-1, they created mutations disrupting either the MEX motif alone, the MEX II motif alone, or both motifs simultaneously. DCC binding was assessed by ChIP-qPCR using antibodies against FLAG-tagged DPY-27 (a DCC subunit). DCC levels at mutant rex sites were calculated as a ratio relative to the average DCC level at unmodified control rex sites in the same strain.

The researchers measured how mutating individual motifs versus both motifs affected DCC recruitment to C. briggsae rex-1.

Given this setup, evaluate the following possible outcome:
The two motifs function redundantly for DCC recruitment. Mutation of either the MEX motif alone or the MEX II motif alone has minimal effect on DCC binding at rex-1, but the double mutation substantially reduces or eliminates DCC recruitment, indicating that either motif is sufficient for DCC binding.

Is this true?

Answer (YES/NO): NO